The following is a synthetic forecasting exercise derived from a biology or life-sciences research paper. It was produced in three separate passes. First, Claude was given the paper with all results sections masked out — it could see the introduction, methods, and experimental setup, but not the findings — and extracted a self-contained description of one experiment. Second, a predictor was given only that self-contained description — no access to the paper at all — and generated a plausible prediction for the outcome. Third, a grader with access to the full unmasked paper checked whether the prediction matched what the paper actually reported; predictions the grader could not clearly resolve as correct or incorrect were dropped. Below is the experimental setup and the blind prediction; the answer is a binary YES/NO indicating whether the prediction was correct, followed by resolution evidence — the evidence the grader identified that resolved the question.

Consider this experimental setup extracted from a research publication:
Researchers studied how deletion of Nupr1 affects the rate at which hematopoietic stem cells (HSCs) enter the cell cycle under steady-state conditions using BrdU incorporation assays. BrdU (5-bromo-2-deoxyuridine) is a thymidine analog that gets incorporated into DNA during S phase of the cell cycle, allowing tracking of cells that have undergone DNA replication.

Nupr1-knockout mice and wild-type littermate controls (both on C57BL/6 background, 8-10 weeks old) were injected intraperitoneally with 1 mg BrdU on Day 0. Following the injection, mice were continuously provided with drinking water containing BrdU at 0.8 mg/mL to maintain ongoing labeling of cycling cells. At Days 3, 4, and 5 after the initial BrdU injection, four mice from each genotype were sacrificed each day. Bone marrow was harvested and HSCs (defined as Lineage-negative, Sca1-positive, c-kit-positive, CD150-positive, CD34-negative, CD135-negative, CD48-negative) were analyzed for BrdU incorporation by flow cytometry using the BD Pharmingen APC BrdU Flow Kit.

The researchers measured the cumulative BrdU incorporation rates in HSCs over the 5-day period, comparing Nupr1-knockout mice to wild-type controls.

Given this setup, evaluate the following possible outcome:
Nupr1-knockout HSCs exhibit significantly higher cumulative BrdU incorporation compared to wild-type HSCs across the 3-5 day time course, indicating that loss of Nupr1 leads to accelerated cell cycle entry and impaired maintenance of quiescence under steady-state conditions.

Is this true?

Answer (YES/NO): YES